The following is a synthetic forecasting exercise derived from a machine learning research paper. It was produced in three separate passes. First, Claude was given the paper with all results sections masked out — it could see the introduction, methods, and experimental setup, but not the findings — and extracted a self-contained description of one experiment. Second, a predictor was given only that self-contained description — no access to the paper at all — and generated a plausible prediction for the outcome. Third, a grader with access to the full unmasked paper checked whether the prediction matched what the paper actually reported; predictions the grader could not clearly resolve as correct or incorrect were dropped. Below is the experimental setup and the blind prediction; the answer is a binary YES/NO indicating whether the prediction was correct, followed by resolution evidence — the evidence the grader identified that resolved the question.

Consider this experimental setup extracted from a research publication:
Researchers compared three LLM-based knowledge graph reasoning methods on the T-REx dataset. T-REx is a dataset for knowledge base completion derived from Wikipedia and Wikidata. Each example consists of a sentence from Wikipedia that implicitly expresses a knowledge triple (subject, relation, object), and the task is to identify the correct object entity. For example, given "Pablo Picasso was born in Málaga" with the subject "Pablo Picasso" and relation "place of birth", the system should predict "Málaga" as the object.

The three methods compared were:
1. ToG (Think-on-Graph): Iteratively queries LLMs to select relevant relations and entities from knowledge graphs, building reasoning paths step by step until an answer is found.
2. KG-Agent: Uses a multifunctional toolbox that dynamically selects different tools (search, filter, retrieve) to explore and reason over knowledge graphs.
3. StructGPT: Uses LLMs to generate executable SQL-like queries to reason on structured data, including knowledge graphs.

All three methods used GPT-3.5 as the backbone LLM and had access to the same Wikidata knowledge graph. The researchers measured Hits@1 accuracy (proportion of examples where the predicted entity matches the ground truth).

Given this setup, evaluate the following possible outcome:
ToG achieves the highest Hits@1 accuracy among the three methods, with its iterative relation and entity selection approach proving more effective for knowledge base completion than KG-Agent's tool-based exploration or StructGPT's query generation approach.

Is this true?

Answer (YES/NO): NO